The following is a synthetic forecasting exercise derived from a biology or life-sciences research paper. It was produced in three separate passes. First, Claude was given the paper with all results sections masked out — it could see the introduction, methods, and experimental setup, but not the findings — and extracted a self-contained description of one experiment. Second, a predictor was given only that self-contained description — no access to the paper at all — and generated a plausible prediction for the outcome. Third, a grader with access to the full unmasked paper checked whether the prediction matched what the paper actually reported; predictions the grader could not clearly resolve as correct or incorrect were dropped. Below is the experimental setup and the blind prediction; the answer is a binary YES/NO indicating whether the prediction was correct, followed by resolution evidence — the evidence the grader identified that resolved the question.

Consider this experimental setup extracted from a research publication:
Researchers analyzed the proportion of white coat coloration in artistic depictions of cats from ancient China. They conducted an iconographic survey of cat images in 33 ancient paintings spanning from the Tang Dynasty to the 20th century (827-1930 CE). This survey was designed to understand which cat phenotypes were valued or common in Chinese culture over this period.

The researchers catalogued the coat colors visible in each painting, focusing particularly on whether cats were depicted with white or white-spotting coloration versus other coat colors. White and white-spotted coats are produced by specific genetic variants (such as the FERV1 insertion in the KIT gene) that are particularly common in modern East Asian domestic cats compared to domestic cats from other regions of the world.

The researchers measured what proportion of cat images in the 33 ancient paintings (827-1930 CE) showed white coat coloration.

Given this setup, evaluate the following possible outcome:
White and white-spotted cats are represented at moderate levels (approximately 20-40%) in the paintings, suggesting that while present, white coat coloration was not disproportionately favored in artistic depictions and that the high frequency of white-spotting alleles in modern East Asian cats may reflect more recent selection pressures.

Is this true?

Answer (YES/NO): NO